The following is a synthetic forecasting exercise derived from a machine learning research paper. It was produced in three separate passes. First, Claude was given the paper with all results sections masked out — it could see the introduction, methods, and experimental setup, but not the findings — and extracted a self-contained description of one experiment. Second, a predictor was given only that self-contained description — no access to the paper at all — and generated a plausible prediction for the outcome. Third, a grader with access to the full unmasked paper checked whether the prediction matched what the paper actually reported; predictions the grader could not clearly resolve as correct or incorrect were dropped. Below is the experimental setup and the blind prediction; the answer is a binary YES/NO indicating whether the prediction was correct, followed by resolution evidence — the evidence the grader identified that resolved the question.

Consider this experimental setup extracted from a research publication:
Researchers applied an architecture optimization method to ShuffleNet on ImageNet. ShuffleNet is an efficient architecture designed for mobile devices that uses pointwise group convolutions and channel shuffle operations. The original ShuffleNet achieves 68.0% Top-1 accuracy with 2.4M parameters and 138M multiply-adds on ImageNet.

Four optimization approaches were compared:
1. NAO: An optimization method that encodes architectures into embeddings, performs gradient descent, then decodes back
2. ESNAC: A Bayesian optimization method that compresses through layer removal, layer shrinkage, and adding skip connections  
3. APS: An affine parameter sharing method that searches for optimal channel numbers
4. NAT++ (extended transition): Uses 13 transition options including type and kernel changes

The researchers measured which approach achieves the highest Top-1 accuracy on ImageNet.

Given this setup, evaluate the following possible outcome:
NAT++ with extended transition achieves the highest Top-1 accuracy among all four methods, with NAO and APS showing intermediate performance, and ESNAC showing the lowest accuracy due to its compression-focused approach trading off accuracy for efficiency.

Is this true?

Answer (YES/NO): NO